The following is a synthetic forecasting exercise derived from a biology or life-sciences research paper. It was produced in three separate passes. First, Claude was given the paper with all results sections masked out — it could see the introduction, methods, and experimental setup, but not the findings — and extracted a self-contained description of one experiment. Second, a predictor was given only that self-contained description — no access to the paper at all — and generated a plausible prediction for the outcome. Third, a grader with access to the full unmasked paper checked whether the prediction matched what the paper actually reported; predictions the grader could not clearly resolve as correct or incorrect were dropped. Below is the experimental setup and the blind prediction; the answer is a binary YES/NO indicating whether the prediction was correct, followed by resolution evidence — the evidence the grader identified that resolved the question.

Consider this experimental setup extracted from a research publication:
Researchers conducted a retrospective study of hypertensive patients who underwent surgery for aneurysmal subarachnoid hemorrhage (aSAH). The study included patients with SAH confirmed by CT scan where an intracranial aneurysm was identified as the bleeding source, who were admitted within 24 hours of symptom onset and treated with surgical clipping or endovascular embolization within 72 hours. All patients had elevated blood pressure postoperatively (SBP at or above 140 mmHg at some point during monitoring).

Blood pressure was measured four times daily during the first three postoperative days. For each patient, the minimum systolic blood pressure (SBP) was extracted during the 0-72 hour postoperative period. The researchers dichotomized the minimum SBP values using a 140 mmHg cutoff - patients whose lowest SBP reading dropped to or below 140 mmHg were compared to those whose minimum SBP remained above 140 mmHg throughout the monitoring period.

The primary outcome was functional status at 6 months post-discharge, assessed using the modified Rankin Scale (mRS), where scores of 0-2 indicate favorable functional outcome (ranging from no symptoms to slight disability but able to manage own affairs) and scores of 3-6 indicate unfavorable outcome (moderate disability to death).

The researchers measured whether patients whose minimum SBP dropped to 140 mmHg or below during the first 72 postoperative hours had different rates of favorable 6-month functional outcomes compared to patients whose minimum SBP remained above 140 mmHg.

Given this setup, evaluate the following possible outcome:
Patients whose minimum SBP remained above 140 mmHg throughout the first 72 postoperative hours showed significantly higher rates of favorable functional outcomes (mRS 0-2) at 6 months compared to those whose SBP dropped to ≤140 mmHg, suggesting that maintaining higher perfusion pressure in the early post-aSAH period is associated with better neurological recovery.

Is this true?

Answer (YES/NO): YES